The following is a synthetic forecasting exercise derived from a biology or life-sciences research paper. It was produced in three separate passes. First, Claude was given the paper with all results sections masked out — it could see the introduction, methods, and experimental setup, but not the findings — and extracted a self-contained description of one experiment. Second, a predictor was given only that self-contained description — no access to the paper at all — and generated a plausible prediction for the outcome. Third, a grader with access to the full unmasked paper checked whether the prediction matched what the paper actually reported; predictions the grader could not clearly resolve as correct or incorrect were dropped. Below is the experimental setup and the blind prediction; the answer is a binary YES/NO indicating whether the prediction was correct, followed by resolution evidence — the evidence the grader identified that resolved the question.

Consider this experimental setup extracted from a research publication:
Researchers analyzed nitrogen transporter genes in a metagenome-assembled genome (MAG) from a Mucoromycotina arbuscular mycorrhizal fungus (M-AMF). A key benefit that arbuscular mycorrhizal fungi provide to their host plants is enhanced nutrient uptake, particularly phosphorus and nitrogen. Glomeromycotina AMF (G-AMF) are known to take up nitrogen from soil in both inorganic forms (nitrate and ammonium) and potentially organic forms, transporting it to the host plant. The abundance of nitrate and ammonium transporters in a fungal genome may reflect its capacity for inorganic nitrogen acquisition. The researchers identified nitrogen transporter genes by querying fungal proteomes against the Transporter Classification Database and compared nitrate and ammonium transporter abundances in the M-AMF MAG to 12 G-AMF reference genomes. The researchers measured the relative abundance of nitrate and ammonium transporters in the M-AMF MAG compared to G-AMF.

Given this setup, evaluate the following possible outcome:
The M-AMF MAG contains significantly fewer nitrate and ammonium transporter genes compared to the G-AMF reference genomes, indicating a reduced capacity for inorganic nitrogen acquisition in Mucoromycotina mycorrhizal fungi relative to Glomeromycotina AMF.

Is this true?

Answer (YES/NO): YES